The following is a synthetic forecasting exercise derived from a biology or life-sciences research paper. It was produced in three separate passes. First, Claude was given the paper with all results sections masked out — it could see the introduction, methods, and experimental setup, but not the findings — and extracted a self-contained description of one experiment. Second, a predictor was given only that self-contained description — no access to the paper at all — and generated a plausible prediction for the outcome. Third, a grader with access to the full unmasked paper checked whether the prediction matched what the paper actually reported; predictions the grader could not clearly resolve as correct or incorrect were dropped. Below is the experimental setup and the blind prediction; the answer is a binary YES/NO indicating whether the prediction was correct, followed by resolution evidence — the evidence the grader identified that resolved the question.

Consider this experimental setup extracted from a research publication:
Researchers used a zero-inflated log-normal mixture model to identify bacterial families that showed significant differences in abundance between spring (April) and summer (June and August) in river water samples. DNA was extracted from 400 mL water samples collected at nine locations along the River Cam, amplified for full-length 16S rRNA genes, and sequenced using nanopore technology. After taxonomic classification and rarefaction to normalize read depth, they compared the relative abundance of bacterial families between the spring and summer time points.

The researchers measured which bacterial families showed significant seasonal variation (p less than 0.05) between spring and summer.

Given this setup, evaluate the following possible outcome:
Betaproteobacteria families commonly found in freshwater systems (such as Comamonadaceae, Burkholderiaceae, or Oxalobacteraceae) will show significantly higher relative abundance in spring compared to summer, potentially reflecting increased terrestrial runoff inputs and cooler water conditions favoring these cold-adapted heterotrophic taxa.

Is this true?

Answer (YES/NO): NO